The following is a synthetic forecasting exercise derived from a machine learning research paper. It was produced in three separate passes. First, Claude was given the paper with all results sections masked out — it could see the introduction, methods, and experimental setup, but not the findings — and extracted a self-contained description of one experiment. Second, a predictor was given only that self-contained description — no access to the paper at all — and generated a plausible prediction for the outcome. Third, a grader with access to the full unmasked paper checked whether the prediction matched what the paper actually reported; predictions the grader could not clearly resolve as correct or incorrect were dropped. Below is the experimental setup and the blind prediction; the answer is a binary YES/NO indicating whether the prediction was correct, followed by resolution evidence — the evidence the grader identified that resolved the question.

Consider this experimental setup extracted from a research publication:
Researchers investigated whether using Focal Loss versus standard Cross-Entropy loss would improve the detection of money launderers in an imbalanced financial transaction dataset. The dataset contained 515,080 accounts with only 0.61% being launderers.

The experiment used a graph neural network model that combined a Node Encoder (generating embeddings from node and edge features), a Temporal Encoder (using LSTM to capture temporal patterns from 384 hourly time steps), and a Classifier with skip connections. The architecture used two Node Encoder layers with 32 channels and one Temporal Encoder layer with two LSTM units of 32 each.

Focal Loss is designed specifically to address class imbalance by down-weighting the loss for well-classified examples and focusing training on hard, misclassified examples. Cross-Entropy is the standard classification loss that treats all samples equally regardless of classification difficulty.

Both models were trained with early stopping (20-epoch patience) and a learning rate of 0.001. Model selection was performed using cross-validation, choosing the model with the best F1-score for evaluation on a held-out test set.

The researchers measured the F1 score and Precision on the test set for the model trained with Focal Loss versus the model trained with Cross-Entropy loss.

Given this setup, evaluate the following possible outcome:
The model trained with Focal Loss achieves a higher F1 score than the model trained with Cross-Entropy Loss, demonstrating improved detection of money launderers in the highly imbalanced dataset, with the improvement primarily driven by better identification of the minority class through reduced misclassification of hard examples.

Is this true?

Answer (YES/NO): NO